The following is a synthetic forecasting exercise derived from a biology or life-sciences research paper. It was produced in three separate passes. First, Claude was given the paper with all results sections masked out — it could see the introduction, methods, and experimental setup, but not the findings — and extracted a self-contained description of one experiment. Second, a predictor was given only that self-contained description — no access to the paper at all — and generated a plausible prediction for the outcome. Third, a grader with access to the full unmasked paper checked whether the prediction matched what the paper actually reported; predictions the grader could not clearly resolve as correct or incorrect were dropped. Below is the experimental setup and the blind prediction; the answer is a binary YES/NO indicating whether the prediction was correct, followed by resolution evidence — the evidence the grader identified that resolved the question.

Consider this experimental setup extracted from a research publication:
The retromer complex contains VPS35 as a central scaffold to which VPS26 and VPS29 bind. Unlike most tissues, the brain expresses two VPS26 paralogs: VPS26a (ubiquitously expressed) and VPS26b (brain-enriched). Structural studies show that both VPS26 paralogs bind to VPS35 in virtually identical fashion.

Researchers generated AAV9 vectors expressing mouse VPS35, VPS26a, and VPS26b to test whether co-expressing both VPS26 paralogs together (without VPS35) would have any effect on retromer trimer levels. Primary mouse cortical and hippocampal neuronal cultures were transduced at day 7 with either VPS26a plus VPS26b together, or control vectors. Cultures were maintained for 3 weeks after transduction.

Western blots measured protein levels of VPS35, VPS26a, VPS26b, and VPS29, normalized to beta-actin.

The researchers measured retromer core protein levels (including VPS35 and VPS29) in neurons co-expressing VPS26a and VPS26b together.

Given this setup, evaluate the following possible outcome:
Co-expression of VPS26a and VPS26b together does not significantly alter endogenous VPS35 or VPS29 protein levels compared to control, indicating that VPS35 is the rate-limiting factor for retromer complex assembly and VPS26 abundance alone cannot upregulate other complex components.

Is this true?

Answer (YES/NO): YES